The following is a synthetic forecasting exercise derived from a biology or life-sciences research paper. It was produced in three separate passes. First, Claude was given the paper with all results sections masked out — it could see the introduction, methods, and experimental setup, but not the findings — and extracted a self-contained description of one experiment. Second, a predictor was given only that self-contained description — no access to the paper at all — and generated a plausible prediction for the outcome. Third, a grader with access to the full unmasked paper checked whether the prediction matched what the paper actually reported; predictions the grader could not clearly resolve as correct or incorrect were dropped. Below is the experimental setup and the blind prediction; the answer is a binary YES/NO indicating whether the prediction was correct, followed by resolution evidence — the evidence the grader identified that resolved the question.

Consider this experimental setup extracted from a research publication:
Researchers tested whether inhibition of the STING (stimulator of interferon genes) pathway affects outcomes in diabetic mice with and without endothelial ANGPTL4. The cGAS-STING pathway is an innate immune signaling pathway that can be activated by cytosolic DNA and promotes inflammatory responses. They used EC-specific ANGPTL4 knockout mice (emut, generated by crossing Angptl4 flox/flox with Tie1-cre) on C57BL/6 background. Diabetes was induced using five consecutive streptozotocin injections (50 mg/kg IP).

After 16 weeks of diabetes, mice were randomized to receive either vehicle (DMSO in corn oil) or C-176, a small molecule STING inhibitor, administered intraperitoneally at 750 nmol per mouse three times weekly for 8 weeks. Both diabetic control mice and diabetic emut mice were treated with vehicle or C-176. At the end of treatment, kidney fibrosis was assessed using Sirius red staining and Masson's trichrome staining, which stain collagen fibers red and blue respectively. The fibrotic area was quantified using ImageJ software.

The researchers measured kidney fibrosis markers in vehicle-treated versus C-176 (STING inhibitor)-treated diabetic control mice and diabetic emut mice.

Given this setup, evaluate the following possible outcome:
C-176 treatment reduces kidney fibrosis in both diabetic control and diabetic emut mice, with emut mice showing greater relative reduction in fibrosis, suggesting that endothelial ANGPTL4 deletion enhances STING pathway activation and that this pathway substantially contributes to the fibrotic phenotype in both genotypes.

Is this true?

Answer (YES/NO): NO